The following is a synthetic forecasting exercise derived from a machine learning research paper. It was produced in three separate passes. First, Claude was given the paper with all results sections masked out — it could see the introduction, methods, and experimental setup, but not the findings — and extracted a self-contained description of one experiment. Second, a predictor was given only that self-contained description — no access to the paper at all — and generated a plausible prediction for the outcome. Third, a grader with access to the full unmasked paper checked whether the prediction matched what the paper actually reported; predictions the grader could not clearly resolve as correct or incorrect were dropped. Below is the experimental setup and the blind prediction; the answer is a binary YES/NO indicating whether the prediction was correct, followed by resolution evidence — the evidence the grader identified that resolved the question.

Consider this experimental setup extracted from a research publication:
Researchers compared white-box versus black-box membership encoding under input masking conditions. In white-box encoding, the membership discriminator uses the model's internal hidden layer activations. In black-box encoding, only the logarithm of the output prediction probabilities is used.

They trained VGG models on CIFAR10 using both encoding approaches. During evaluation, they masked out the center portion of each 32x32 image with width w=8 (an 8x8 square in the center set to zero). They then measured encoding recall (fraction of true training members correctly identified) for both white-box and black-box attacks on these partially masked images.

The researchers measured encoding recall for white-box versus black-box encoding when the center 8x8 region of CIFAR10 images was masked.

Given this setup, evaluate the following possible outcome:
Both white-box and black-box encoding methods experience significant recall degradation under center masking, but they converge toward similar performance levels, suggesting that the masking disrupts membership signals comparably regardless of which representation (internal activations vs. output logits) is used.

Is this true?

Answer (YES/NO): NO